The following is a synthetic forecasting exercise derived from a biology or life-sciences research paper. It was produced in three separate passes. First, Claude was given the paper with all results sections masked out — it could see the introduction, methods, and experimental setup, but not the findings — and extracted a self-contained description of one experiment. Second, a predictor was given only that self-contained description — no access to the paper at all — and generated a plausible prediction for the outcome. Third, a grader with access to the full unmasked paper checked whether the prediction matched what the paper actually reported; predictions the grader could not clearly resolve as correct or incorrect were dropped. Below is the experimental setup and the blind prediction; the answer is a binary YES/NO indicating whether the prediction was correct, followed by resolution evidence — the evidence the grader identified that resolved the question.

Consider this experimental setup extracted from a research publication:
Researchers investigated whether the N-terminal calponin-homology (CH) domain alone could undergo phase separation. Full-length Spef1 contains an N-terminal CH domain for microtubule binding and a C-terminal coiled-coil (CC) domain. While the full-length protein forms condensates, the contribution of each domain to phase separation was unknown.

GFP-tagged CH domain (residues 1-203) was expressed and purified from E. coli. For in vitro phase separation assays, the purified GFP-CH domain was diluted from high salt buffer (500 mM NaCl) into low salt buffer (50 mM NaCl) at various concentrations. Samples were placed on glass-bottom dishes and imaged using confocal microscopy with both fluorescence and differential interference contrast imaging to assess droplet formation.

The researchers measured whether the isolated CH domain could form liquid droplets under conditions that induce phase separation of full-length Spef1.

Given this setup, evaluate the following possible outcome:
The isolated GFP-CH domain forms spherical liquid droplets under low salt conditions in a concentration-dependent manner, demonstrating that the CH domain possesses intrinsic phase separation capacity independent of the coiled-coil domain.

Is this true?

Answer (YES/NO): NO